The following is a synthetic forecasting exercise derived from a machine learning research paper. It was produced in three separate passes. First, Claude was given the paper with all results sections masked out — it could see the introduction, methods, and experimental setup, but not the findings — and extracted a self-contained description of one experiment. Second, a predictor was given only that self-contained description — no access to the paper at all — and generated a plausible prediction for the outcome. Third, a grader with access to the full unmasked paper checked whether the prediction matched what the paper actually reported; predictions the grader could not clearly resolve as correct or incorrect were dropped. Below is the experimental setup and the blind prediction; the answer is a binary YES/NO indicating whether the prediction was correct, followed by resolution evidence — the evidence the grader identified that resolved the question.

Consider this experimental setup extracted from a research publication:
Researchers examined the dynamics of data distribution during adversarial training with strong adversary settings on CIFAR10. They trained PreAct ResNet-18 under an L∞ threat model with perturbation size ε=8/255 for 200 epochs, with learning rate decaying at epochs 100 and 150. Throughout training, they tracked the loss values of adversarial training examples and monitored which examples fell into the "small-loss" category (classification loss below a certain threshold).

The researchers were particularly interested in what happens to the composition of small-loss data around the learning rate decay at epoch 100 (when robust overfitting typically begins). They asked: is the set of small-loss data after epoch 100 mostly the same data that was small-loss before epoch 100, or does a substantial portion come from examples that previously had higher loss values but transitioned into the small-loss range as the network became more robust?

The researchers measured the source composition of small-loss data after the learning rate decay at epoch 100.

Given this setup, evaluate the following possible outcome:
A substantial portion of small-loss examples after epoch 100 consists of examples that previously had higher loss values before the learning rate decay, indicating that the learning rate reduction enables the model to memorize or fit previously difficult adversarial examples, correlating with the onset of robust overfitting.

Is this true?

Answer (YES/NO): YES